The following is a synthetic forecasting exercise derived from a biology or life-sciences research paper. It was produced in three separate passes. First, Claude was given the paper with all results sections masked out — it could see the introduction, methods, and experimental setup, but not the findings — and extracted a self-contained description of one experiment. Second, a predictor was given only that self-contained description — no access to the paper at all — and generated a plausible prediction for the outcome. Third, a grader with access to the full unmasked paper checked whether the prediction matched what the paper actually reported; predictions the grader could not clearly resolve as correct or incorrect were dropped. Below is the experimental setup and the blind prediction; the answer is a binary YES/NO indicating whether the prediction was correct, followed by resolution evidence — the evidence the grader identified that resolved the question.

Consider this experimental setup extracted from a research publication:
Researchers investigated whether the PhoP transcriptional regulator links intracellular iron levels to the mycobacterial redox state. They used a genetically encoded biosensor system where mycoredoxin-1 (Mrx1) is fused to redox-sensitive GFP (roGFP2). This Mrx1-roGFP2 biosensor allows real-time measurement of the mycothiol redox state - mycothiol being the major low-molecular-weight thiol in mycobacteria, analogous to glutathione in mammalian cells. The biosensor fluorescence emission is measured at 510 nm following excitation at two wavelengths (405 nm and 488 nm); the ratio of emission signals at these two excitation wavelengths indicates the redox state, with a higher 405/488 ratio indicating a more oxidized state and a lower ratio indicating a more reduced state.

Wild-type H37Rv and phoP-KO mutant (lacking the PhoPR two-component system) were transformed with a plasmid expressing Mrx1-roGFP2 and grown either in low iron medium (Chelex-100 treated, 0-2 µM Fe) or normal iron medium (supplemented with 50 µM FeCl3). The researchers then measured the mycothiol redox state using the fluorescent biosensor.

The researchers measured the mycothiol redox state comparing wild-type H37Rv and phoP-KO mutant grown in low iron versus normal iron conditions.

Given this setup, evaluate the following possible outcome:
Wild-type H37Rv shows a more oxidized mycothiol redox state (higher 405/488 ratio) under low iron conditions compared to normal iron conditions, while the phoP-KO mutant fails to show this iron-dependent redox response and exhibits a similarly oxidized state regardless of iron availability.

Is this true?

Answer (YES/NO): NO